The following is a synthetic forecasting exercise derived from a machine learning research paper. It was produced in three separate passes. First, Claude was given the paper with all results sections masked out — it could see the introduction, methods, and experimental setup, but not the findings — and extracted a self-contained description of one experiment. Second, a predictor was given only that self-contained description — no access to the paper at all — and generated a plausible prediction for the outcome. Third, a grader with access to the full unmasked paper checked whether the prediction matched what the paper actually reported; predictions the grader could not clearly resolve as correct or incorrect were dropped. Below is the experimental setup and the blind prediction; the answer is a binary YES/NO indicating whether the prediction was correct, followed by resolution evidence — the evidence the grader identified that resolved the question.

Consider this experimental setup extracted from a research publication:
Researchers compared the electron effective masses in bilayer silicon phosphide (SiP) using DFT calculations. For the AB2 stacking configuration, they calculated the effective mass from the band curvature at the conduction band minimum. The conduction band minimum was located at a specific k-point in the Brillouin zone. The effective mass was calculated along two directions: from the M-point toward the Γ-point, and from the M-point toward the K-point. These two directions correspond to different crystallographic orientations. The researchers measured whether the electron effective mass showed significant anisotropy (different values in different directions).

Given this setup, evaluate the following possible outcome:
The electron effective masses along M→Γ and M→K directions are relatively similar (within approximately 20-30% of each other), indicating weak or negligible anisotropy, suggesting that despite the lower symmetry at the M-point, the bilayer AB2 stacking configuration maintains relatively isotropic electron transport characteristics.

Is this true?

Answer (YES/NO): NO